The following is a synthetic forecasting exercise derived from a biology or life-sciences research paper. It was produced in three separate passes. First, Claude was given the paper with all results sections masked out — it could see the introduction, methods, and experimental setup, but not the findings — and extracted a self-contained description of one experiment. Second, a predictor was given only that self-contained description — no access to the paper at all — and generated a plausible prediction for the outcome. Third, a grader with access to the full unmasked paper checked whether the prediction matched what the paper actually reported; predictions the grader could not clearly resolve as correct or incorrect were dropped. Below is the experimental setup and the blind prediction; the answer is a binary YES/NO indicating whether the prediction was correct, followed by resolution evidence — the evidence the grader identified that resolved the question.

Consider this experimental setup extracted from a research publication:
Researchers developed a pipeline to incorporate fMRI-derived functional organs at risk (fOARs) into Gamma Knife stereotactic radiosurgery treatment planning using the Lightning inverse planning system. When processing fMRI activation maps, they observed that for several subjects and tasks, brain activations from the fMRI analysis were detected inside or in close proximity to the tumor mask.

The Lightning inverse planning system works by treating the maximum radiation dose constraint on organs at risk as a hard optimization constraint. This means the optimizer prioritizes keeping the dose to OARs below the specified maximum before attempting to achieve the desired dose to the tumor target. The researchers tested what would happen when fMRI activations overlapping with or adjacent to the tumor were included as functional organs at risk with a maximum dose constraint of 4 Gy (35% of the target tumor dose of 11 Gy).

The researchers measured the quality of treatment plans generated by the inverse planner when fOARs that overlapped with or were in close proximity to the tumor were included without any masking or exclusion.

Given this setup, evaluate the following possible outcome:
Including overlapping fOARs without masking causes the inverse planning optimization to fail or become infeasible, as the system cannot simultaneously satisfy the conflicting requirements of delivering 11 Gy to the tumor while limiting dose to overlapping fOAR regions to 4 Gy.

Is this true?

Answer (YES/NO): NO